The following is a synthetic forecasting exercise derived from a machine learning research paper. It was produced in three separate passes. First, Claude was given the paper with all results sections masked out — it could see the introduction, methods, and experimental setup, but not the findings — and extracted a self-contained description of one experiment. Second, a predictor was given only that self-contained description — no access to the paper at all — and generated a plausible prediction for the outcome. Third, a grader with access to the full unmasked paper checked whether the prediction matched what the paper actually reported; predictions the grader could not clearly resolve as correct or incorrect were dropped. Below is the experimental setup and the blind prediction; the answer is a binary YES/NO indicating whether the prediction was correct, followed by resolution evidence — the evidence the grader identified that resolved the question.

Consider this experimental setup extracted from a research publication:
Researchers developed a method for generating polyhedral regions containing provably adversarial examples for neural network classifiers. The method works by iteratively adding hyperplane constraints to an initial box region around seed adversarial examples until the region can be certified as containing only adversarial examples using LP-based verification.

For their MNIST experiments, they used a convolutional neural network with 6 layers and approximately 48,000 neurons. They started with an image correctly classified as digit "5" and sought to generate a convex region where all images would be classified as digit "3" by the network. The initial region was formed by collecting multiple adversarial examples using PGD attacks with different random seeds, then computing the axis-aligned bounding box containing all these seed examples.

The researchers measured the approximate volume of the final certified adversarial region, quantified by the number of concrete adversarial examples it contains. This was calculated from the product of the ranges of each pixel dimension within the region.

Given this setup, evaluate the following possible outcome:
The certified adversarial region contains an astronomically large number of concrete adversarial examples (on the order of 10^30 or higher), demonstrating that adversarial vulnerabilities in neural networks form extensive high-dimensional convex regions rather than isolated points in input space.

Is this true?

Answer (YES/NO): YES